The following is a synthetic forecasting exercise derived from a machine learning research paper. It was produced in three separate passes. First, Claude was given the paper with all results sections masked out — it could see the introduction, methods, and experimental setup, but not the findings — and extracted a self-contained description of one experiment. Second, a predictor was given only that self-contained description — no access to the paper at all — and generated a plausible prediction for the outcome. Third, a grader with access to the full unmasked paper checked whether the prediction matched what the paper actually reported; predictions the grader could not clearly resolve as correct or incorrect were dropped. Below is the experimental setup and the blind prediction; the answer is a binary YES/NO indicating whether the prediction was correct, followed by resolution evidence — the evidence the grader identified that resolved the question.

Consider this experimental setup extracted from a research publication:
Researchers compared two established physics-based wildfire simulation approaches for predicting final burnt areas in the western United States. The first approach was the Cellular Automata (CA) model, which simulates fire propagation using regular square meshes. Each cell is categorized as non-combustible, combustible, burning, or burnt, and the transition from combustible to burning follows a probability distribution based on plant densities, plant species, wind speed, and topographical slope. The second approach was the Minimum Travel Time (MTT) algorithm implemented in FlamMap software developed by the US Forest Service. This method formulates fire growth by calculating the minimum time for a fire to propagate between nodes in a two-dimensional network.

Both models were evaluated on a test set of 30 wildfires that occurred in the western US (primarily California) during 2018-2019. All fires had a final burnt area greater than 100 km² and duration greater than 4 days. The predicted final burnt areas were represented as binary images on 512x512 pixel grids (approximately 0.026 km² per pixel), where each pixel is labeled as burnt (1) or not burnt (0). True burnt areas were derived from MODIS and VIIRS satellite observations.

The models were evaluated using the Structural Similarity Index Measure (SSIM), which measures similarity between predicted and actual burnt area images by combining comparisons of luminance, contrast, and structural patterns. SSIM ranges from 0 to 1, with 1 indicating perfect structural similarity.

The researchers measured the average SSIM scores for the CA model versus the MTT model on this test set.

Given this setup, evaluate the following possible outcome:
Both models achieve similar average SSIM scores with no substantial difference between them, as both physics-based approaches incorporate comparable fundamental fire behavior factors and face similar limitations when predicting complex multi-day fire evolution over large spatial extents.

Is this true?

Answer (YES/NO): NO